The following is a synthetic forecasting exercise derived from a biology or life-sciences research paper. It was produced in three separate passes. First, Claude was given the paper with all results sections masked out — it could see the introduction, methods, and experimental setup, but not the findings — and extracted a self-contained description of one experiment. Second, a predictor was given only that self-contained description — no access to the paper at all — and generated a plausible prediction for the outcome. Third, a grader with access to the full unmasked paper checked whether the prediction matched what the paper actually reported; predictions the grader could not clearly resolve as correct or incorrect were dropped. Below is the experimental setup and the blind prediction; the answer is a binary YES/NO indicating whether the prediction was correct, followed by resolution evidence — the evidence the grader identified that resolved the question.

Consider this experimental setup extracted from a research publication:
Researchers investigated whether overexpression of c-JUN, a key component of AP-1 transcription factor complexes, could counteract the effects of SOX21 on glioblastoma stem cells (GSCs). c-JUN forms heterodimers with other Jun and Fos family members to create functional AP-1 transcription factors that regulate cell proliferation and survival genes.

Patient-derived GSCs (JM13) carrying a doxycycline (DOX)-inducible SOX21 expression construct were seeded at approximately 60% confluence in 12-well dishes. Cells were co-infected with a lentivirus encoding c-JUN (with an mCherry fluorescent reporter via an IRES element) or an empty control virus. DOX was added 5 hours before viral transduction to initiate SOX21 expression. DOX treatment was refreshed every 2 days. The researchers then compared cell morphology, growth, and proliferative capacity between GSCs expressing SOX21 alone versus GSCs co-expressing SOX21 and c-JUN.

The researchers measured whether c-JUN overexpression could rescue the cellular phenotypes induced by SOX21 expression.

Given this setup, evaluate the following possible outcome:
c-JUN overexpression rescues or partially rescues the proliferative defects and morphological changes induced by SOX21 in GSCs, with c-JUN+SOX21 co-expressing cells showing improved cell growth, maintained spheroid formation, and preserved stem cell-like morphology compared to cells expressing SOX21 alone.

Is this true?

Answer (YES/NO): NO